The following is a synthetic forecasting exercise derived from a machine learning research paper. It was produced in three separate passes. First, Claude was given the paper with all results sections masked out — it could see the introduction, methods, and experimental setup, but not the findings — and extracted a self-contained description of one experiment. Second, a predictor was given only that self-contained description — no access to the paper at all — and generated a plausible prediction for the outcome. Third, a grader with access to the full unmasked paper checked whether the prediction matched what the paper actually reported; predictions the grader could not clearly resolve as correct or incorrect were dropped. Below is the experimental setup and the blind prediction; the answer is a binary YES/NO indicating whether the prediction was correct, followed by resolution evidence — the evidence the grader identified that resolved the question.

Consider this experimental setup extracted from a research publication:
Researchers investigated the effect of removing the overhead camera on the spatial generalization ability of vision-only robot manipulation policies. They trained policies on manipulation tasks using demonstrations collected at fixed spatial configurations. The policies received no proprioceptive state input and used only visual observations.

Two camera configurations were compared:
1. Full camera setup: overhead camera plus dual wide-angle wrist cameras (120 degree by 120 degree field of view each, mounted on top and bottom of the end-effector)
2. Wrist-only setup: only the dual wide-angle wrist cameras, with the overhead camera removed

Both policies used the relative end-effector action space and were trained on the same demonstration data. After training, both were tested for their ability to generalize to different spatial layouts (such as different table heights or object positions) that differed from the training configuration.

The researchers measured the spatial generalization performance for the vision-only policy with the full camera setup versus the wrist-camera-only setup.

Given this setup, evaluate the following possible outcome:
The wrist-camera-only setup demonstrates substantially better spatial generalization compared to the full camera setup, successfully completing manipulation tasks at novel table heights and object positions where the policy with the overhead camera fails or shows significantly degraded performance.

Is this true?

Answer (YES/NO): YES